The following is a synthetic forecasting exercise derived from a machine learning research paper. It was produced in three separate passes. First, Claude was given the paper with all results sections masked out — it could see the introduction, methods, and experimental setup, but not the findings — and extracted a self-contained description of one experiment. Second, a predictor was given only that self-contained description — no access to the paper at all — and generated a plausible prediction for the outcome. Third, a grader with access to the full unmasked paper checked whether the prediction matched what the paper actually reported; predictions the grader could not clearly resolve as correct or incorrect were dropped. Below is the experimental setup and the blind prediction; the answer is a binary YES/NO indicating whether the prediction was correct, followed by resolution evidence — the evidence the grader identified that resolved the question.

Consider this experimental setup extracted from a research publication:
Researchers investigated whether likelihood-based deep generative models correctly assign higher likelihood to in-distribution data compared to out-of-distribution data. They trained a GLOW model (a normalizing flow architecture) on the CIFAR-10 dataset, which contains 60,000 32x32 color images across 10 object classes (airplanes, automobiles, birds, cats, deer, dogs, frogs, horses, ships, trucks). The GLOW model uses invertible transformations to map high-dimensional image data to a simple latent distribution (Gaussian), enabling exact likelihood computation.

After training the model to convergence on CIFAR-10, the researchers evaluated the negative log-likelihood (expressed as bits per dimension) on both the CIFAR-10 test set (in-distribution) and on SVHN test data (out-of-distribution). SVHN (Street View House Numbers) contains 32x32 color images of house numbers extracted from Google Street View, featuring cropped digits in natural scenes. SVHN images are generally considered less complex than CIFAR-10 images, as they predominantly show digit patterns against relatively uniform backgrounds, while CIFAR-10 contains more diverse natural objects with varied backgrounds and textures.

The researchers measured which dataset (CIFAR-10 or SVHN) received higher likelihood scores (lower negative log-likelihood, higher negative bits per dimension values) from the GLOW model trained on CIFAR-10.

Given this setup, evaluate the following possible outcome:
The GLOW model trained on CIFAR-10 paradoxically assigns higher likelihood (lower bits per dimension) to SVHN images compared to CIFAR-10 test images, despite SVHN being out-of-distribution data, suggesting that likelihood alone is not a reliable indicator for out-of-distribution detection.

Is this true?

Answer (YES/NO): YES